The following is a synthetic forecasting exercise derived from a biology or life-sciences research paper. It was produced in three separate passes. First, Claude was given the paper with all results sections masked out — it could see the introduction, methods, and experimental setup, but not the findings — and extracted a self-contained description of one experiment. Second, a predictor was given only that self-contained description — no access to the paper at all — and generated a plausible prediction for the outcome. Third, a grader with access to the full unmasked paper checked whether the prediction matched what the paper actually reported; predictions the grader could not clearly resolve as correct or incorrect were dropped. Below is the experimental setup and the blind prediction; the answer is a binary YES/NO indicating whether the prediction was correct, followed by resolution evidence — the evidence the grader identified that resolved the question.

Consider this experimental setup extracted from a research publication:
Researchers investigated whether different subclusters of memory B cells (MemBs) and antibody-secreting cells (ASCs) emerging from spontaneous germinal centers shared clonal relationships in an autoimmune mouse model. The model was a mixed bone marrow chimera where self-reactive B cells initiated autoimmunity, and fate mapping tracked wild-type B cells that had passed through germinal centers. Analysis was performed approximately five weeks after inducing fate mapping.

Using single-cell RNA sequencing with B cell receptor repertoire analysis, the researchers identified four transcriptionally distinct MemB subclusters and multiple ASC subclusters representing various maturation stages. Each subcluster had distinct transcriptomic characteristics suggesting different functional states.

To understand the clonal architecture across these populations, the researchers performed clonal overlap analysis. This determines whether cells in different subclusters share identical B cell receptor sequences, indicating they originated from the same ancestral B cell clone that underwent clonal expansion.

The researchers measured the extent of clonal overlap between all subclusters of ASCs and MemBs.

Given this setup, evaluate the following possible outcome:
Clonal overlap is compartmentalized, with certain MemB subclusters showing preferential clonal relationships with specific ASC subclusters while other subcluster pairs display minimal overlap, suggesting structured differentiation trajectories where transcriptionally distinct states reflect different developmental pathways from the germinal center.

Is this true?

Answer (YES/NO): NO